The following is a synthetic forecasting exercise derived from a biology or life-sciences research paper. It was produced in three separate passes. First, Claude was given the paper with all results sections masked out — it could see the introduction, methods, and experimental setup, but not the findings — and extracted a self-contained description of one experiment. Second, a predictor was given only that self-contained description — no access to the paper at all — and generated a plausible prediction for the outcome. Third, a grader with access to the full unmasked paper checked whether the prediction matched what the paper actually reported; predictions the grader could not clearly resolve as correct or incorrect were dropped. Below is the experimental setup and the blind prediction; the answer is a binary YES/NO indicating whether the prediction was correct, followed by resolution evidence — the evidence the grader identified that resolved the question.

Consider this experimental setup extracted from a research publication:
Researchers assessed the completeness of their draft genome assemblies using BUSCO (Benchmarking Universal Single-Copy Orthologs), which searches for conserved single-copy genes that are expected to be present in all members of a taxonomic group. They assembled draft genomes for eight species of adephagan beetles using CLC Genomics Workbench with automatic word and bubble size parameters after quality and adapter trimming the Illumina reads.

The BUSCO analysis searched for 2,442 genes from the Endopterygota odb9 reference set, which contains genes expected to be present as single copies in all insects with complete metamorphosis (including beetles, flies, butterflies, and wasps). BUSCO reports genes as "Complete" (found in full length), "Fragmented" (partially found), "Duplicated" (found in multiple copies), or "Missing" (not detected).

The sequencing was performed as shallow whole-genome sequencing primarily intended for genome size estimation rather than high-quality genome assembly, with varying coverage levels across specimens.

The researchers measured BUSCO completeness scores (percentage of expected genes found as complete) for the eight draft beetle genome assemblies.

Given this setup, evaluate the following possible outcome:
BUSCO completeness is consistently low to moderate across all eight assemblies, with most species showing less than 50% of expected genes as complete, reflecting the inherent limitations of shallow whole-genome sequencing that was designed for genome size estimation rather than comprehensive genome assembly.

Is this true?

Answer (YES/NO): NO